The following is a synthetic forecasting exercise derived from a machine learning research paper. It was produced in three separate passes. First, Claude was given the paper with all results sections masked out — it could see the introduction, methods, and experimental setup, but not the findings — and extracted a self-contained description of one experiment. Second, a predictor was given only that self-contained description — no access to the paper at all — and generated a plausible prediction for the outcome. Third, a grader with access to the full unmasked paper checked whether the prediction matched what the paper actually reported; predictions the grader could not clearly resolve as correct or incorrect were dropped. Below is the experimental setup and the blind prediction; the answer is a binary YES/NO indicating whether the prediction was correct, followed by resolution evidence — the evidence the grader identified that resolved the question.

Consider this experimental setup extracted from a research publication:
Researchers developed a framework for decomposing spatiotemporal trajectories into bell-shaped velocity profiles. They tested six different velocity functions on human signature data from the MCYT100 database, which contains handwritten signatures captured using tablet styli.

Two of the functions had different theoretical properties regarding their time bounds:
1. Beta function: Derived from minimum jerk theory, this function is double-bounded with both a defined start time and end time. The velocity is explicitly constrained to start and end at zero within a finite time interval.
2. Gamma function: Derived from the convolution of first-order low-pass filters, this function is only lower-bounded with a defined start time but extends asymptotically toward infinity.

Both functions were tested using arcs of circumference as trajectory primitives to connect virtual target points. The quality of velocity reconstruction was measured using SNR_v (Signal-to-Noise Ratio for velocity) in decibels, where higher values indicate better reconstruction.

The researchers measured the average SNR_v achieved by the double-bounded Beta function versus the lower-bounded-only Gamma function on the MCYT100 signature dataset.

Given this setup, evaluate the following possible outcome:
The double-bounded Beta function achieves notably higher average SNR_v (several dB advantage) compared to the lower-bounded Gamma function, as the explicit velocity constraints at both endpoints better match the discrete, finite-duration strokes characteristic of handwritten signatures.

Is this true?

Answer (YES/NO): NO